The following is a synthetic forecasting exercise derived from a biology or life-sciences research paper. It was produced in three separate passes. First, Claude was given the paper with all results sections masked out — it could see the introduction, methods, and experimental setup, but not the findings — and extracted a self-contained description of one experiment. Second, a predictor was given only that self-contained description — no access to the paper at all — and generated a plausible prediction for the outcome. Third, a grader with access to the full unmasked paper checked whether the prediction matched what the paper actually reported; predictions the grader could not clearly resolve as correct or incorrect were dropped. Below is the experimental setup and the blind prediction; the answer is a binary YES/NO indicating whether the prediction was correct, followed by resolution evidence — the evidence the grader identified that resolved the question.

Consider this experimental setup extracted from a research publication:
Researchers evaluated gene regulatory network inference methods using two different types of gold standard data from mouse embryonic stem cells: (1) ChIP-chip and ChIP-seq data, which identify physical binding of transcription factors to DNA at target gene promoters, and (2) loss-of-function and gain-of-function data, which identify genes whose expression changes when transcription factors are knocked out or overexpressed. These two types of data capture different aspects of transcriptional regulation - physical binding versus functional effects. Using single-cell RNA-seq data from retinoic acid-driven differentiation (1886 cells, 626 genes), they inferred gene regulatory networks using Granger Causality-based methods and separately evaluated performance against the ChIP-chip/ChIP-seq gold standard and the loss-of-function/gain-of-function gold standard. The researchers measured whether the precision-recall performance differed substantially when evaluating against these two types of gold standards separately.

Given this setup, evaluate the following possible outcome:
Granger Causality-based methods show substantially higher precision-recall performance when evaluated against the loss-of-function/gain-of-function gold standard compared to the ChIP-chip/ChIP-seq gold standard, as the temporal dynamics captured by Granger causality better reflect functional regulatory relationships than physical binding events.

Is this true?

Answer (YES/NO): YES